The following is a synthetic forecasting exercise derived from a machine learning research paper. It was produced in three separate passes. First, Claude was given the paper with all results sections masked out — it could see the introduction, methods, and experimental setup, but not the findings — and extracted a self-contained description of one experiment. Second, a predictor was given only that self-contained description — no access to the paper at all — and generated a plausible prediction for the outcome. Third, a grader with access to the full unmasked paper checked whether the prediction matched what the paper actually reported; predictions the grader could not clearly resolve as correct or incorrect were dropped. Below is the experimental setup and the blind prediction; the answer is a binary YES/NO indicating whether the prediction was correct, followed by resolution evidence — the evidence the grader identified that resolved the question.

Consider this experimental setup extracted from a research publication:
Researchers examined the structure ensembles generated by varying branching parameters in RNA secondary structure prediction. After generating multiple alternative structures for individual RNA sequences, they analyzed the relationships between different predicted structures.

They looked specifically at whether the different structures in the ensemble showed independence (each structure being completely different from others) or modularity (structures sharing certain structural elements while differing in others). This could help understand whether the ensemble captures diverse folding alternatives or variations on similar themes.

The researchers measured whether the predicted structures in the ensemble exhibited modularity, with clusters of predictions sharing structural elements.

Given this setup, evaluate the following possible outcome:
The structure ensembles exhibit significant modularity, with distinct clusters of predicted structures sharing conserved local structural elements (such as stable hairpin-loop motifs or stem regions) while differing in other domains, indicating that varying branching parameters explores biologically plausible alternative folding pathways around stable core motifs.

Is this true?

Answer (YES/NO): YES